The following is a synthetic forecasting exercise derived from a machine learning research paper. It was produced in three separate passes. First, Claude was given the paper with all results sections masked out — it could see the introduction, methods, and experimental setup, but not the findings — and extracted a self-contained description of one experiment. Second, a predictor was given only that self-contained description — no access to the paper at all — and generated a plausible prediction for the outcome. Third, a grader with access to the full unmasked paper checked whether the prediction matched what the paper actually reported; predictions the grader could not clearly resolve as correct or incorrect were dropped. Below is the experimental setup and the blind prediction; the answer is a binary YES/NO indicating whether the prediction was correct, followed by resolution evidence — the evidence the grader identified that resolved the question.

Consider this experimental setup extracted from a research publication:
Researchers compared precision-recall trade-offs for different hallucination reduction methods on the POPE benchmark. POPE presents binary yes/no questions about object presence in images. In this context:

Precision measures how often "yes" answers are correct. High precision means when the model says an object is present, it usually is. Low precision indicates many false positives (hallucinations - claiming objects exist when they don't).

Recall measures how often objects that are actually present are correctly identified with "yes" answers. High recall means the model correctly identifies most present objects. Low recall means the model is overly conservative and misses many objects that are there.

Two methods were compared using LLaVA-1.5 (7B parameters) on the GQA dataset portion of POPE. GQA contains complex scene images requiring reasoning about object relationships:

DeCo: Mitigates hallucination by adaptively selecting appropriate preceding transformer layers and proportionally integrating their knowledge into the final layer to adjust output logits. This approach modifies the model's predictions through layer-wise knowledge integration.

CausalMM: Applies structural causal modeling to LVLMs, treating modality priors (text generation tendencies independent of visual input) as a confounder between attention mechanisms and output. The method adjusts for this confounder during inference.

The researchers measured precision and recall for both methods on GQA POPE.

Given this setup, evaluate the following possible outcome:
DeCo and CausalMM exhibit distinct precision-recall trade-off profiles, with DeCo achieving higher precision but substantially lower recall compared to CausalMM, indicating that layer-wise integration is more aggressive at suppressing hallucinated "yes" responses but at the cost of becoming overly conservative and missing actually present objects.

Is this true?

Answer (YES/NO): NO